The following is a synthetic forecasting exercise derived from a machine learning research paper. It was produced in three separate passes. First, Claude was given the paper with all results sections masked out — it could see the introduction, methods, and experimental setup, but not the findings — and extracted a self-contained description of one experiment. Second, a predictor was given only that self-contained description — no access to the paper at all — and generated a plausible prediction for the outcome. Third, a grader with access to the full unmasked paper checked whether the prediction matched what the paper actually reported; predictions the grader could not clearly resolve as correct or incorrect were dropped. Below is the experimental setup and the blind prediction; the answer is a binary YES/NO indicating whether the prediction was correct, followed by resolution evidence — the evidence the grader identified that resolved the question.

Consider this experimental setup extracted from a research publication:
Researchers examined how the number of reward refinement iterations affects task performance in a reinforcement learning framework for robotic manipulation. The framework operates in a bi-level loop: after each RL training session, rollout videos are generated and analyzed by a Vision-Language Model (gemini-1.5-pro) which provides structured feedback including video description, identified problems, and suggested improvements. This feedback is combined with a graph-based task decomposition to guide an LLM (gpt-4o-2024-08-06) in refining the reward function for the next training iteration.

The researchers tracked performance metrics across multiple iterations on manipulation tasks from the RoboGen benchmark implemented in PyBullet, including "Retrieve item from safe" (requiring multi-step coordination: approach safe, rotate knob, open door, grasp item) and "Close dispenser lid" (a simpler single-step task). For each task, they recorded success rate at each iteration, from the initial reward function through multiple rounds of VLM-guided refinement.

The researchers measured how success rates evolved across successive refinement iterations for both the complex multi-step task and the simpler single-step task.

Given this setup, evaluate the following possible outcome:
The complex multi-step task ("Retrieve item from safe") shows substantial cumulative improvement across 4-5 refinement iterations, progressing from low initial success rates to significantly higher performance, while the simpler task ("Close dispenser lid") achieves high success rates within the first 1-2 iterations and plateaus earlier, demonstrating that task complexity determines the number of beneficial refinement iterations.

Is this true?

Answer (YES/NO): NO